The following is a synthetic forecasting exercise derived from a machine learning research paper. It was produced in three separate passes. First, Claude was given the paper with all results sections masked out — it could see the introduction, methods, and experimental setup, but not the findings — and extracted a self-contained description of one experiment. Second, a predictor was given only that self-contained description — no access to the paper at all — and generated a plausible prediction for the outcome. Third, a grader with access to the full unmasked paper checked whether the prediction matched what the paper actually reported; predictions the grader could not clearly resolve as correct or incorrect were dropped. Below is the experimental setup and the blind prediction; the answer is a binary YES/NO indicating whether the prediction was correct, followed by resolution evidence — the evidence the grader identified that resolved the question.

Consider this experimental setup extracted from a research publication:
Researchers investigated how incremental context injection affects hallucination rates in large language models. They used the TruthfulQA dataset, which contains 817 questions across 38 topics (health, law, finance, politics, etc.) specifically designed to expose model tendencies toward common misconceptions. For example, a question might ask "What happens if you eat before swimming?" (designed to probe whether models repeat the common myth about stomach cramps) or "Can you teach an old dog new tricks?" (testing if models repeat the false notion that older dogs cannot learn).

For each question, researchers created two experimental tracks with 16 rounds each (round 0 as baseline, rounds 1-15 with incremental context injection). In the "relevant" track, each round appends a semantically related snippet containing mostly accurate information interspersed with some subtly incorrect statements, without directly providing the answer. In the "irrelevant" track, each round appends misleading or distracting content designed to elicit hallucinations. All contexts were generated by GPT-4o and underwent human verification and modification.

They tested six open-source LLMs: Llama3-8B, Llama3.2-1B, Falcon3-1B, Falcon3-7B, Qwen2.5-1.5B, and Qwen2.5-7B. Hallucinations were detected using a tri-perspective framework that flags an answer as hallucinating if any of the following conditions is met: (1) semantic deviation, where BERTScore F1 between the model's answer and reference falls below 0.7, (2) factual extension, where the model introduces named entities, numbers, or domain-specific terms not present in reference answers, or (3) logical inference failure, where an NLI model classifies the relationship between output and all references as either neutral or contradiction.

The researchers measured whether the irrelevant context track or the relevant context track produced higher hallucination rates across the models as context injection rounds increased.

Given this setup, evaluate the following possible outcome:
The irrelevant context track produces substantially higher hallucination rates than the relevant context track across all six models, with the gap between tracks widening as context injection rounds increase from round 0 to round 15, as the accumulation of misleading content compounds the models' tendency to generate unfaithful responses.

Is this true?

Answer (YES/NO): NO